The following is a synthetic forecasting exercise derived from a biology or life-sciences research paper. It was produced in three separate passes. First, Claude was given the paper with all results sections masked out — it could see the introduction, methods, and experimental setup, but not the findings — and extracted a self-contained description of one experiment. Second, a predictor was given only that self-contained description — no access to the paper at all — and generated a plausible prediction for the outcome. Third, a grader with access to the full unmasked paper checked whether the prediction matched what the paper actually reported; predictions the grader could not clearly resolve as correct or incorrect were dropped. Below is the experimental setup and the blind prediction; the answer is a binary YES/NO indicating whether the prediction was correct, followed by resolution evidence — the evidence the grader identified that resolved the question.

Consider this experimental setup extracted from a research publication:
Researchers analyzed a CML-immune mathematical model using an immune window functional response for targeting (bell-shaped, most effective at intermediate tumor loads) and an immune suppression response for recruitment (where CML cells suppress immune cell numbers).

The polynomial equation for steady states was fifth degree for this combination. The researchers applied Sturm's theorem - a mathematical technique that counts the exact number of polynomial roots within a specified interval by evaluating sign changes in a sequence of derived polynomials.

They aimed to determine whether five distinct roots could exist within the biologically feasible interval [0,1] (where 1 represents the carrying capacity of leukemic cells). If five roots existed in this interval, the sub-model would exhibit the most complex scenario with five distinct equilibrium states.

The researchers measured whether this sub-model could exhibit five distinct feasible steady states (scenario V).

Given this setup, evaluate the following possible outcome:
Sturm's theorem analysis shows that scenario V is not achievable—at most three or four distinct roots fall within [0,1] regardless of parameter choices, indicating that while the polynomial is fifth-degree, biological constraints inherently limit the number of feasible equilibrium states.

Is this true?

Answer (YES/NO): YES